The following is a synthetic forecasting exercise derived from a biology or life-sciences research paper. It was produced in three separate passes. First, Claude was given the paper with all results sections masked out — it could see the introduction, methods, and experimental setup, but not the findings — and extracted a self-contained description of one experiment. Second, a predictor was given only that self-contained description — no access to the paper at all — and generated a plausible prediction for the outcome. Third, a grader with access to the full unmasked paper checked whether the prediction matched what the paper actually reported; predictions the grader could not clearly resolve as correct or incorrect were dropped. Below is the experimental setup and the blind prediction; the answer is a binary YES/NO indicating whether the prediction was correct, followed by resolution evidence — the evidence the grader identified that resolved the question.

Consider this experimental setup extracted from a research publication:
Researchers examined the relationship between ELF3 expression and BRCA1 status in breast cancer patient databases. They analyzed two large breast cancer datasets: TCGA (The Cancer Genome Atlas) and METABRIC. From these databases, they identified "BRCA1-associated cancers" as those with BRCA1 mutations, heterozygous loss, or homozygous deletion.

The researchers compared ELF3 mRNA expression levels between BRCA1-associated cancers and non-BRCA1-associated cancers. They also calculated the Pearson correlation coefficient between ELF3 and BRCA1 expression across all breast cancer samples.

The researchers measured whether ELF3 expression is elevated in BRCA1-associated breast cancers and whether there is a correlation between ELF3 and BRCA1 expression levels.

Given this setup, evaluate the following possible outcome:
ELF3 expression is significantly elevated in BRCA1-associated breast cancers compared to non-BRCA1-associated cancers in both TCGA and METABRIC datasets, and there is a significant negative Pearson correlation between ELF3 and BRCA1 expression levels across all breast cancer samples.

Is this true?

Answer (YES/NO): YES